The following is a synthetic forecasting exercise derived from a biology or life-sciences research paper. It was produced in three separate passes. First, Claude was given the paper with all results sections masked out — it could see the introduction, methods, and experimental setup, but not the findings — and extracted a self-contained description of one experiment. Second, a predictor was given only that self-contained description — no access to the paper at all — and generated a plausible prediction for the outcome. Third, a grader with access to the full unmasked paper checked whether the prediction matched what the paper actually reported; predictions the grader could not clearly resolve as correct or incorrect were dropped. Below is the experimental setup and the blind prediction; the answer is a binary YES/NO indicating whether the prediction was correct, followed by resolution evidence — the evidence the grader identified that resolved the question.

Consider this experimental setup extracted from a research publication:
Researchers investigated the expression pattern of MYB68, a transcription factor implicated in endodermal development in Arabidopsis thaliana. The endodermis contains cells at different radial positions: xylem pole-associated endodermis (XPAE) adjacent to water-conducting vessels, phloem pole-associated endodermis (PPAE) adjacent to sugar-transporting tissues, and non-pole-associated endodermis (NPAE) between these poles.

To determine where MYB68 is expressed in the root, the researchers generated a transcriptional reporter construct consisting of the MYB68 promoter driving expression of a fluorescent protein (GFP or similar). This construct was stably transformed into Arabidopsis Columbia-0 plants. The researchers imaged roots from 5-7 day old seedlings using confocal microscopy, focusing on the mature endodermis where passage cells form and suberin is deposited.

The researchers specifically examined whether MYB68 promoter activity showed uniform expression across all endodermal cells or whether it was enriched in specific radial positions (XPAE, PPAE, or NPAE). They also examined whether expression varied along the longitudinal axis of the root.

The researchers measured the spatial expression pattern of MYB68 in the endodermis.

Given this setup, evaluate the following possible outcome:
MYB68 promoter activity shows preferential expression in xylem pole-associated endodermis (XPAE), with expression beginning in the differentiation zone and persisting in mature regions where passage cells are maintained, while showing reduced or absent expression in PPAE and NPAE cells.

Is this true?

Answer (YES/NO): NO